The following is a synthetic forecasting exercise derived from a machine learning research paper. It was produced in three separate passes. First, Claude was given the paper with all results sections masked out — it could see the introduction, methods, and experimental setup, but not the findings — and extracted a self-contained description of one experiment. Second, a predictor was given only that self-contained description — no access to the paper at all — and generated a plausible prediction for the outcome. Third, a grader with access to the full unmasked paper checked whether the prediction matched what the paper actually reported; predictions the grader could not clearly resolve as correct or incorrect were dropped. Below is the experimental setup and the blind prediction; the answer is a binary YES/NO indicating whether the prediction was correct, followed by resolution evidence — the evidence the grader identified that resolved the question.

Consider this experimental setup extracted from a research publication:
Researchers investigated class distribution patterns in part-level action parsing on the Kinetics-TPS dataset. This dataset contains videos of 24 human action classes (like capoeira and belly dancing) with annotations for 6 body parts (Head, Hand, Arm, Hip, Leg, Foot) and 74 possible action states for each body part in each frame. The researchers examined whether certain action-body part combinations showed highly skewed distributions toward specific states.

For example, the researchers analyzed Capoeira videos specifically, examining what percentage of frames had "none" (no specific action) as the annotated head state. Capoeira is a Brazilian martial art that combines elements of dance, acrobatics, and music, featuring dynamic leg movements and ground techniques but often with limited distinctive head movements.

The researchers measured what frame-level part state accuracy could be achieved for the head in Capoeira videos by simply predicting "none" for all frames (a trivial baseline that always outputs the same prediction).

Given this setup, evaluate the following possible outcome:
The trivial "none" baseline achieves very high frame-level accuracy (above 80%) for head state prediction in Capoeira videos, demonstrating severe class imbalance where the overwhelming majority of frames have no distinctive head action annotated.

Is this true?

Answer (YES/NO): YES